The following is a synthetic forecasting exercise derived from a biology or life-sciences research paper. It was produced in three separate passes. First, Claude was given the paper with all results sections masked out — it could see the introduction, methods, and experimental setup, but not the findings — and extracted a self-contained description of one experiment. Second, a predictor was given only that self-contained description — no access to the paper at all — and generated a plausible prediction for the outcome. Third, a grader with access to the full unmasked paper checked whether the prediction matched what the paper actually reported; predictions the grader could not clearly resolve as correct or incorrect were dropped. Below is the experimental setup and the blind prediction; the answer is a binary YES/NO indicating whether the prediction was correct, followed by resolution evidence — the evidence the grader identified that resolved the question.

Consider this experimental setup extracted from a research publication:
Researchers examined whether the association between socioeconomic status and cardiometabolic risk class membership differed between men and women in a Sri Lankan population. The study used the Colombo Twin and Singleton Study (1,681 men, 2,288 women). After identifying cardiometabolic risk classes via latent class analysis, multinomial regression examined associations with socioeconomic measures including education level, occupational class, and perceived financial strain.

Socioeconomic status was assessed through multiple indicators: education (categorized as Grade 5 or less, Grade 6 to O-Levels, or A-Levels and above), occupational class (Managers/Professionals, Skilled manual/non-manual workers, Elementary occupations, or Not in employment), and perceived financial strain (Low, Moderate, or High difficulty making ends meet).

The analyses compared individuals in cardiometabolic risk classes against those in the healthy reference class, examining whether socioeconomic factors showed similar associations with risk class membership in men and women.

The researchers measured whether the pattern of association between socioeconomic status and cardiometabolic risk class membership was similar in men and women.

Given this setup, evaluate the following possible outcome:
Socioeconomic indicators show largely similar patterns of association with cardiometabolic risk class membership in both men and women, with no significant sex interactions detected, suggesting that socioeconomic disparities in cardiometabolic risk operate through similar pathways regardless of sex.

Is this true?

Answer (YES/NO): NO